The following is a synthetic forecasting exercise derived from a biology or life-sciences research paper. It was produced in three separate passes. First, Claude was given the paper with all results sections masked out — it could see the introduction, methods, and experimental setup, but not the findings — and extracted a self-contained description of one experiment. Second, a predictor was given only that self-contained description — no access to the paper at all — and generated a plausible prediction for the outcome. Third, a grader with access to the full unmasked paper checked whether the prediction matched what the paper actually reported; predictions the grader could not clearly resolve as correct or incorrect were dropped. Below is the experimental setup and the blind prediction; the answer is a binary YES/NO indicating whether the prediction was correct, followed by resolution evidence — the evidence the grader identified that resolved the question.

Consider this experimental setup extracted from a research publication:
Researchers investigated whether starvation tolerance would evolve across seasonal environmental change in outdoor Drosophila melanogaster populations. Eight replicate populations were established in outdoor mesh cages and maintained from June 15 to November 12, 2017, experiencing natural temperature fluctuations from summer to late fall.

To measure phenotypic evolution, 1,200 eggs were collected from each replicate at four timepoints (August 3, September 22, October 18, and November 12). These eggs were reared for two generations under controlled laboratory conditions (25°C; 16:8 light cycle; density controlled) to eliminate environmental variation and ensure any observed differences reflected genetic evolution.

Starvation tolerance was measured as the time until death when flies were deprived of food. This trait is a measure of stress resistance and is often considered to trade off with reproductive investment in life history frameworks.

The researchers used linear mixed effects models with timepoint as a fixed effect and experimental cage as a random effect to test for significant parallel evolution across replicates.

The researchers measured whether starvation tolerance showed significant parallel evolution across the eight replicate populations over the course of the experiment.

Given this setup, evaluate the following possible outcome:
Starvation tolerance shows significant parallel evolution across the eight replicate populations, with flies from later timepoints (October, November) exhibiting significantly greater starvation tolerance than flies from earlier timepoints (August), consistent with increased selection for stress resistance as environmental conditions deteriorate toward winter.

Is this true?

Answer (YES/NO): YES